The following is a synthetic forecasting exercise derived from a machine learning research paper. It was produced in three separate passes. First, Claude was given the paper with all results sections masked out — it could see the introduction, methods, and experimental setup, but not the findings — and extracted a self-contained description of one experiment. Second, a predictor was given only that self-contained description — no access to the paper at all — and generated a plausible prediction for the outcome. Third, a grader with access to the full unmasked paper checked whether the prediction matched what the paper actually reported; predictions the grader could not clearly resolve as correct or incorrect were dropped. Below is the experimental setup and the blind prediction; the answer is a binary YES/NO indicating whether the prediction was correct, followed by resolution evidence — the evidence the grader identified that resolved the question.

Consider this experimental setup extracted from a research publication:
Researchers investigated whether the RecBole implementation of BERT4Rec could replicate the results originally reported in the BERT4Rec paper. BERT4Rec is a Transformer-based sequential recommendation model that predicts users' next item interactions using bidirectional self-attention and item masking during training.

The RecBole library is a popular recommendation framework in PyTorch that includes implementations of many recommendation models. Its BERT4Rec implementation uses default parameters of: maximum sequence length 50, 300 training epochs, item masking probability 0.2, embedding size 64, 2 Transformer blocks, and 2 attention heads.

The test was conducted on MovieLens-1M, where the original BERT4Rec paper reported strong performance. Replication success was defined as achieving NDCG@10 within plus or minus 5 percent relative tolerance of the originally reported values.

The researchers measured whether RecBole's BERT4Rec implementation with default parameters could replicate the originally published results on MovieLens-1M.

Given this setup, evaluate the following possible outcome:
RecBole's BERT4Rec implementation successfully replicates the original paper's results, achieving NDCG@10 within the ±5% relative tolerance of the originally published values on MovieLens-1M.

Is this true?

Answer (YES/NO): NO